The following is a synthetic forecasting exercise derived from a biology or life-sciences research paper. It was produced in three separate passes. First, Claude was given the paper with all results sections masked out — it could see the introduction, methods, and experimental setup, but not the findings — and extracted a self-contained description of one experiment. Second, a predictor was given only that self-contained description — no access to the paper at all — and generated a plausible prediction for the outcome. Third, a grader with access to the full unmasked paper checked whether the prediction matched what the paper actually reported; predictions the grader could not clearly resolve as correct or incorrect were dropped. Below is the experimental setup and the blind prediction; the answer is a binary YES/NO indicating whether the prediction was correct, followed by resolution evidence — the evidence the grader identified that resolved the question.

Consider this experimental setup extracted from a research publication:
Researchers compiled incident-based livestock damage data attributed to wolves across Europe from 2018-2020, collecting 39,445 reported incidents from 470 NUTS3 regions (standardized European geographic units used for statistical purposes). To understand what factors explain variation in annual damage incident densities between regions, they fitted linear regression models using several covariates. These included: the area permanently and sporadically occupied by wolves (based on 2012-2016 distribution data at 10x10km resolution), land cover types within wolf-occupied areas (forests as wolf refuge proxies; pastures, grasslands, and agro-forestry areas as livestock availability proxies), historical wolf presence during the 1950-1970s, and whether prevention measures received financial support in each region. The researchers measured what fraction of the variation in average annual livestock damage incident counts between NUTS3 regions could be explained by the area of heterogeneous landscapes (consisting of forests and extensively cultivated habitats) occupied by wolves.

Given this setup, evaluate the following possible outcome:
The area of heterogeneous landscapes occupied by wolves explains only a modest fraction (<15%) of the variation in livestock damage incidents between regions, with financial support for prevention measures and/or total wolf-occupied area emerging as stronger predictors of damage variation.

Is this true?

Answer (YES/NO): NO